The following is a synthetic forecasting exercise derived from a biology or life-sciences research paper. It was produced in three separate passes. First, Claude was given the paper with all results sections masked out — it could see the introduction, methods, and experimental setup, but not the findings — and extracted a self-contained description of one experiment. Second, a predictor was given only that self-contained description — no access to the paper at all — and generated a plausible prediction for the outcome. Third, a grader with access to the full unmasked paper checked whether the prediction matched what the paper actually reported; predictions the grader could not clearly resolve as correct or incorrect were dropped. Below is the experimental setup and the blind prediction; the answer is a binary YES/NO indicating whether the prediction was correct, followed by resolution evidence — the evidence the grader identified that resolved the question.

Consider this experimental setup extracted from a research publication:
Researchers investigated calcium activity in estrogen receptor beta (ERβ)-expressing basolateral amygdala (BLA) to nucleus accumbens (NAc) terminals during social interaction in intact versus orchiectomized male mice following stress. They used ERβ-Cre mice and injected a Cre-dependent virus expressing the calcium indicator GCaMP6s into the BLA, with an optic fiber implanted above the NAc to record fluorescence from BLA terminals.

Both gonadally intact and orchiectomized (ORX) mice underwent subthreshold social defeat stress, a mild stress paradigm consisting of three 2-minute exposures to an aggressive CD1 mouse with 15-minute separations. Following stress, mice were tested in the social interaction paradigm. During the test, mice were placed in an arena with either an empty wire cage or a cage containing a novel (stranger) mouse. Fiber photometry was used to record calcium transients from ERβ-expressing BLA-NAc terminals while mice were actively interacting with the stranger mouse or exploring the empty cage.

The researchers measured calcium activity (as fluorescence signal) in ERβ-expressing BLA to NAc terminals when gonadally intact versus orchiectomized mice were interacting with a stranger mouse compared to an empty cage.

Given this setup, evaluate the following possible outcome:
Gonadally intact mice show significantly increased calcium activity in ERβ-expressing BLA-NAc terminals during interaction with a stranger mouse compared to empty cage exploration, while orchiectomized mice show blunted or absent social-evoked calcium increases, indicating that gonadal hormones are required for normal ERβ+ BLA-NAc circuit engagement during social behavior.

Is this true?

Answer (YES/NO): YES